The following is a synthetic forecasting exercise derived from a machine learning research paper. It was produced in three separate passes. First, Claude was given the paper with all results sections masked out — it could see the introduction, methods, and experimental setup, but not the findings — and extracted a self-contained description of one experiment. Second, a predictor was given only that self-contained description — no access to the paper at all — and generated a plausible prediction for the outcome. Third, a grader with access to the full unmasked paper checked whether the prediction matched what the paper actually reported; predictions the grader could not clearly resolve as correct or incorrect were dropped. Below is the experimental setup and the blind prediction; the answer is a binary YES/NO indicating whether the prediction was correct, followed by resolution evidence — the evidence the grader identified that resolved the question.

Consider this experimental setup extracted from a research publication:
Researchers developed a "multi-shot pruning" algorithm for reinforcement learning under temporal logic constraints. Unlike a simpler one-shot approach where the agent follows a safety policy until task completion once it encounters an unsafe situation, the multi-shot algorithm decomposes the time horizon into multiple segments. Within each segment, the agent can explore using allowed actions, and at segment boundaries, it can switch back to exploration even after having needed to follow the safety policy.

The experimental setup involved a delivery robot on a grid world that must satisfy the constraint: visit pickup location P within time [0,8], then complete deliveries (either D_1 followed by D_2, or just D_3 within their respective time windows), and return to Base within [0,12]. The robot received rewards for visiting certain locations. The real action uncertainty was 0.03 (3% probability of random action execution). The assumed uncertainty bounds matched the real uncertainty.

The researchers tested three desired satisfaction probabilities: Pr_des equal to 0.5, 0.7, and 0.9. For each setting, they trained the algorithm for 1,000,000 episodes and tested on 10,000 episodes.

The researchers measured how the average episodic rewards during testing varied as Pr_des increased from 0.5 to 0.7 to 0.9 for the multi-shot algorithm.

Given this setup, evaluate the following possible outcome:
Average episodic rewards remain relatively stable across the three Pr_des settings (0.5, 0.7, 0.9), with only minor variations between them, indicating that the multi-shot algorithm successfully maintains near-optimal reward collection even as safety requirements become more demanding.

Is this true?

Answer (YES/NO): NO